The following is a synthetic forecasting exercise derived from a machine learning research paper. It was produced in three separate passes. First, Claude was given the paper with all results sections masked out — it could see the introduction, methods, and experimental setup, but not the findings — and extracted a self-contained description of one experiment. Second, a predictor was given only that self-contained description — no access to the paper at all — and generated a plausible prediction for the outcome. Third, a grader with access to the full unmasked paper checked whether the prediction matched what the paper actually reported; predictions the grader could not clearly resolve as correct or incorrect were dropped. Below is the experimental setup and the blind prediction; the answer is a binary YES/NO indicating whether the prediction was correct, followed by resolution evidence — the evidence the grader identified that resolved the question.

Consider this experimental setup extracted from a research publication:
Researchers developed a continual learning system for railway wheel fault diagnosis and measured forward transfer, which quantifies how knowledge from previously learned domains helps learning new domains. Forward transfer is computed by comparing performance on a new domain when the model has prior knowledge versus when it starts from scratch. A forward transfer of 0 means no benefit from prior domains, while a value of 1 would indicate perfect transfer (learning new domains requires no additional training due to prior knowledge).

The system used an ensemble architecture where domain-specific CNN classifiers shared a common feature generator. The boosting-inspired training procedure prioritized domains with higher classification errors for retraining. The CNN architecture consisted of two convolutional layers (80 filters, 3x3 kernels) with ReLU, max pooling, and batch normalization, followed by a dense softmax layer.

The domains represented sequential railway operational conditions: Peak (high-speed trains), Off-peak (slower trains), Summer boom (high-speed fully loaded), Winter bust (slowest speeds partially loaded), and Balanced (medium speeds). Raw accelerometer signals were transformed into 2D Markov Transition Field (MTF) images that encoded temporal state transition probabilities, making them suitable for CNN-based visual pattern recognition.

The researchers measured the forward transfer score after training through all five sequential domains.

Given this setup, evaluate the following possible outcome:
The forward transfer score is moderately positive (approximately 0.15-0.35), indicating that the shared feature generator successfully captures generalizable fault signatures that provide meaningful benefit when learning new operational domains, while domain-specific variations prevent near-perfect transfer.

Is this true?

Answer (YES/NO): NO